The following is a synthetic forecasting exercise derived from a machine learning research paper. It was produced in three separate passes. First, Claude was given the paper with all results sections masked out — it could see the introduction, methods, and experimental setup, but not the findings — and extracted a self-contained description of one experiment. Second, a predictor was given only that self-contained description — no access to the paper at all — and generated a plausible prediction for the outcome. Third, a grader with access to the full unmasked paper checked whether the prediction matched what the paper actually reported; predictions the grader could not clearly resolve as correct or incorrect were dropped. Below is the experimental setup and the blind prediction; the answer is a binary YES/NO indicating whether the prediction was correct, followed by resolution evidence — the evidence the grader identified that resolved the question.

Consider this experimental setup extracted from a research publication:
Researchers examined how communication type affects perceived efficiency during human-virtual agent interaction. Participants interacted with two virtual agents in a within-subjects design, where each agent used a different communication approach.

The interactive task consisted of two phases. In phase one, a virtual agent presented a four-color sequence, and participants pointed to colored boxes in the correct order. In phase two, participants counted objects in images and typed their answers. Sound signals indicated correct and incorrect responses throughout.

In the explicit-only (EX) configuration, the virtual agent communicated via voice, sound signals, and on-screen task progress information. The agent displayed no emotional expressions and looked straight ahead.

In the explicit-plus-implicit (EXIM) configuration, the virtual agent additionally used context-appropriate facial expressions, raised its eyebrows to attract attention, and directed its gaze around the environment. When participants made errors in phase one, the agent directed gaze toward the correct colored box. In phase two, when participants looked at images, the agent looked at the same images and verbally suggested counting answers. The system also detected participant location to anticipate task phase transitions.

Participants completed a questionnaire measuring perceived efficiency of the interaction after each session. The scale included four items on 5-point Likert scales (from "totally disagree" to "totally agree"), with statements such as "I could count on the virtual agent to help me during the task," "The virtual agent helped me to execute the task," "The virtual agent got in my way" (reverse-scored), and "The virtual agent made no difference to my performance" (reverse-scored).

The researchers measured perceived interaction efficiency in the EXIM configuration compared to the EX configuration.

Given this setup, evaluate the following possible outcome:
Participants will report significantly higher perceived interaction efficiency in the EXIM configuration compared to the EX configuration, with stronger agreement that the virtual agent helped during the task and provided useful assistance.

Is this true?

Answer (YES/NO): NO